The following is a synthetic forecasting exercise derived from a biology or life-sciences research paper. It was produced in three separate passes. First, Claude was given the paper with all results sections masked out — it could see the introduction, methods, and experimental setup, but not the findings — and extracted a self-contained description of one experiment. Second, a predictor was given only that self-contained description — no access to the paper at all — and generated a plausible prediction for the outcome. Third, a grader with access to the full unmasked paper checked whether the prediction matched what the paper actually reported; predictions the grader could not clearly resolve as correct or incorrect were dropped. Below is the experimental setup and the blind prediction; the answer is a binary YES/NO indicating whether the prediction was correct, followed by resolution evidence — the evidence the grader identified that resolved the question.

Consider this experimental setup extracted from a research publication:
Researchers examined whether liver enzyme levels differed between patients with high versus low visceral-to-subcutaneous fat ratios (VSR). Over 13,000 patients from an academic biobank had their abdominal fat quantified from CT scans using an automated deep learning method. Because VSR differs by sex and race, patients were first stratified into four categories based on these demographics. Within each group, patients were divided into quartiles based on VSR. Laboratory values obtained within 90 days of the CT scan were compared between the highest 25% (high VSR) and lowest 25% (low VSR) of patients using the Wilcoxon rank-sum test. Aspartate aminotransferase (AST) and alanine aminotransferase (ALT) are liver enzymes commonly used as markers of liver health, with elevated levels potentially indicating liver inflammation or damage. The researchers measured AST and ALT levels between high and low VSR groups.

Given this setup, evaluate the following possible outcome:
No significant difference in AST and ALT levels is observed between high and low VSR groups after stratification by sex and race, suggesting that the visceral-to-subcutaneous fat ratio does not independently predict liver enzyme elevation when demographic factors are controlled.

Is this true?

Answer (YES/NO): YES